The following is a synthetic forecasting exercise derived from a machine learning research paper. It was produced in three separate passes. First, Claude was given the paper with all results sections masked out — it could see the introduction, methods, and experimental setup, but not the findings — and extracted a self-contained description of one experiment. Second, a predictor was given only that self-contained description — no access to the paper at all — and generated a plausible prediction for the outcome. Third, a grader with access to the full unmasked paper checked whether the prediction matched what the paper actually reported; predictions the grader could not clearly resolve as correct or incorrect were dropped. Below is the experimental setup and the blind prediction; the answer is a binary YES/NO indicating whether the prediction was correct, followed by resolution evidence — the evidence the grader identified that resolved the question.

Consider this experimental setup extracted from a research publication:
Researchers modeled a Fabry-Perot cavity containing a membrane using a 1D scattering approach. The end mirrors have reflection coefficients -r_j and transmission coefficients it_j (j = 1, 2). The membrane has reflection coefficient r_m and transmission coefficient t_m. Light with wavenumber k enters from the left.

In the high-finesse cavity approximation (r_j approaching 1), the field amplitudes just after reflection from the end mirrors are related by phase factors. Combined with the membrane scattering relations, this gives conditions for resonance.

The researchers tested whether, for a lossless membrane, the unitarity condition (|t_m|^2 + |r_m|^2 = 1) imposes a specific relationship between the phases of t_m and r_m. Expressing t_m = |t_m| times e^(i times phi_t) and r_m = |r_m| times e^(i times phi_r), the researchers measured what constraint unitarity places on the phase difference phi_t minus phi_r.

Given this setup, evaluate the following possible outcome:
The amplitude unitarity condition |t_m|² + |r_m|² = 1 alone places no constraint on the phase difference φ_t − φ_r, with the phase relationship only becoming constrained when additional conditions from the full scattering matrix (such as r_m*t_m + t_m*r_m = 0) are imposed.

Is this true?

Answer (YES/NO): NO